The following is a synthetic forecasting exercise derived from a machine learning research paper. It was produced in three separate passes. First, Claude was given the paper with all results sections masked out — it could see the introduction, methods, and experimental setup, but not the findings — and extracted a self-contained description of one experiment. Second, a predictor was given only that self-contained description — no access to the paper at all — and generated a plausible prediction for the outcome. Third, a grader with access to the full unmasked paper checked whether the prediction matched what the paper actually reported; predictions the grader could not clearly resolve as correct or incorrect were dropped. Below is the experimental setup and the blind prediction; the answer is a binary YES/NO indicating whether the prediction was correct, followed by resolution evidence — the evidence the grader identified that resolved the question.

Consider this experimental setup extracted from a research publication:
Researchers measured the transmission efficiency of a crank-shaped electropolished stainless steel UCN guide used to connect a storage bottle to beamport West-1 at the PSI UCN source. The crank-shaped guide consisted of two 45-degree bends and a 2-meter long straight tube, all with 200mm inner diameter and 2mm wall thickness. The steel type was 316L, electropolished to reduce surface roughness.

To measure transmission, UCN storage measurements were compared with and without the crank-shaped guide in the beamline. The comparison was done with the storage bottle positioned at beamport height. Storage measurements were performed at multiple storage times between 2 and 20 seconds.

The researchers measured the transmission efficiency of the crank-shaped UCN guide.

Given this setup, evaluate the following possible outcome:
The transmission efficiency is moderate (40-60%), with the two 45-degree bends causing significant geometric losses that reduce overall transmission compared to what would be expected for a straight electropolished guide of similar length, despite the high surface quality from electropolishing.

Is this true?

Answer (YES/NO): NO